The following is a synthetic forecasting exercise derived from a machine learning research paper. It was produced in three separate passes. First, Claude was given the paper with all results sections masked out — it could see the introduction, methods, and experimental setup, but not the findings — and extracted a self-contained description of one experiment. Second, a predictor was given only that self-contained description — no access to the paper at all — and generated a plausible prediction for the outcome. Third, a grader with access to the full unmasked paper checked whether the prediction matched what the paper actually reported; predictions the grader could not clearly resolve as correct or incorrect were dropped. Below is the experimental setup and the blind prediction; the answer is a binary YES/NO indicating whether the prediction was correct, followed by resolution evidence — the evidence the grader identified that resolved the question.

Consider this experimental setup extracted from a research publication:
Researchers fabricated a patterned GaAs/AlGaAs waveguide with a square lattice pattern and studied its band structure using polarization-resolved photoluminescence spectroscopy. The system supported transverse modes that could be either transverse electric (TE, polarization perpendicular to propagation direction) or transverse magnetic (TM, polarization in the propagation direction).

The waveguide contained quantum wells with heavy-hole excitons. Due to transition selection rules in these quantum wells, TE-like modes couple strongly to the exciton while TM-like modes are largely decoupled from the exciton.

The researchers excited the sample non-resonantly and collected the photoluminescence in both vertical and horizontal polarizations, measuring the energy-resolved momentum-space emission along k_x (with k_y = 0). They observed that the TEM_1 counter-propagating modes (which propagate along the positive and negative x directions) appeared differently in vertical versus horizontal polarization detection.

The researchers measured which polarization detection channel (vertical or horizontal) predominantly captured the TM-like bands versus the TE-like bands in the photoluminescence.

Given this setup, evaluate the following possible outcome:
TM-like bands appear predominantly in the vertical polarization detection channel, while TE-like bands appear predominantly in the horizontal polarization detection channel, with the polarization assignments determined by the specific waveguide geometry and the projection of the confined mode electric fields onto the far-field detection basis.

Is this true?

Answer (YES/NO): YES